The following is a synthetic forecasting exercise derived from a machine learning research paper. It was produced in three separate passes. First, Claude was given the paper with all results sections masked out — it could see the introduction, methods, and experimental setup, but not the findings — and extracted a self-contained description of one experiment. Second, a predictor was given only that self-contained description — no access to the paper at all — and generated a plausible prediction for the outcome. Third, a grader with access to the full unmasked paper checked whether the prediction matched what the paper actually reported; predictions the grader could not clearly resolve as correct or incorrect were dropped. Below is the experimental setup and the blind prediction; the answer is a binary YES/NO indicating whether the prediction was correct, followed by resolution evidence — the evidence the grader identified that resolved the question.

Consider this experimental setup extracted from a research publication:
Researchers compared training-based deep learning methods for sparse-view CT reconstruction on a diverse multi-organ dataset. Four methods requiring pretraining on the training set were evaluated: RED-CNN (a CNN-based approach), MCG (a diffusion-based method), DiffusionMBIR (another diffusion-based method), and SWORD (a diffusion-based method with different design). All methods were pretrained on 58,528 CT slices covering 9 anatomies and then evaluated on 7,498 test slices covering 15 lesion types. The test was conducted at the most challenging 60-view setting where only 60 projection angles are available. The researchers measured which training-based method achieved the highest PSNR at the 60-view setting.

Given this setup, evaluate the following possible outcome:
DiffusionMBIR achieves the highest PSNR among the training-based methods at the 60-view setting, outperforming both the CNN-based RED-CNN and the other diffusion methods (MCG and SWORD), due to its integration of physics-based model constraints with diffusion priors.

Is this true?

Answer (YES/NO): NO